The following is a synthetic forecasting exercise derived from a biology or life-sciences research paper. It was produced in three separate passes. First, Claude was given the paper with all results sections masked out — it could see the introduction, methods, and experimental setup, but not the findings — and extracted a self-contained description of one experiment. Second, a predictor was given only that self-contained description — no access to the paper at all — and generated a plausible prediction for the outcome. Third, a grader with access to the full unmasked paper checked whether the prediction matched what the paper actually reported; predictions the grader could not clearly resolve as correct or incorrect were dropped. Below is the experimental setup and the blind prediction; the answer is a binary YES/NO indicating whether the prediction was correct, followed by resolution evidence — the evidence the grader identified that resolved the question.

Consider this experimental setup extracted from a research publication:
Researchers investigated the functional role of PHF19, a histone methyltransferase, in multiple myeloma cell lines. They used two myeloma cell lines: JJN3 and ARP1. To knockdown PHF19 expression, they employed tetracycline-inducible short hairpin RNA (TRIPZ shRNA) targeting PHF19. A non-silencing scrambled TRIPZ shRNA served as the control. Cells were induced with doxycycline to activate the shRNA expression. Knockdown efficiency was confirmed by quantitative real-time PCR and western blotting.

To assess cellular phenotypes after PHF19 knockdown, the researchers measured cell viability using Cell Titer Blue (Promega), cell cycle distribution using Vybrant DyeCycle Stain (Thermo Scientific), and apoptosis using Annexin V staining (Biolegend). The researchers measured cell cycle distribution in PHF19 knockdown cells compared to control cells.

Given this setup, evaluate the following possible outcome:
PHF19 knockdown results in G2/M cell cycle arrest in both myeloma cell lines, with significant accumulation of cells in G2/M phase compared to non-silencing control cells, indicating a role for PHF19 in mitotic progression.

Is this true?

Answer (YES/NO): NO